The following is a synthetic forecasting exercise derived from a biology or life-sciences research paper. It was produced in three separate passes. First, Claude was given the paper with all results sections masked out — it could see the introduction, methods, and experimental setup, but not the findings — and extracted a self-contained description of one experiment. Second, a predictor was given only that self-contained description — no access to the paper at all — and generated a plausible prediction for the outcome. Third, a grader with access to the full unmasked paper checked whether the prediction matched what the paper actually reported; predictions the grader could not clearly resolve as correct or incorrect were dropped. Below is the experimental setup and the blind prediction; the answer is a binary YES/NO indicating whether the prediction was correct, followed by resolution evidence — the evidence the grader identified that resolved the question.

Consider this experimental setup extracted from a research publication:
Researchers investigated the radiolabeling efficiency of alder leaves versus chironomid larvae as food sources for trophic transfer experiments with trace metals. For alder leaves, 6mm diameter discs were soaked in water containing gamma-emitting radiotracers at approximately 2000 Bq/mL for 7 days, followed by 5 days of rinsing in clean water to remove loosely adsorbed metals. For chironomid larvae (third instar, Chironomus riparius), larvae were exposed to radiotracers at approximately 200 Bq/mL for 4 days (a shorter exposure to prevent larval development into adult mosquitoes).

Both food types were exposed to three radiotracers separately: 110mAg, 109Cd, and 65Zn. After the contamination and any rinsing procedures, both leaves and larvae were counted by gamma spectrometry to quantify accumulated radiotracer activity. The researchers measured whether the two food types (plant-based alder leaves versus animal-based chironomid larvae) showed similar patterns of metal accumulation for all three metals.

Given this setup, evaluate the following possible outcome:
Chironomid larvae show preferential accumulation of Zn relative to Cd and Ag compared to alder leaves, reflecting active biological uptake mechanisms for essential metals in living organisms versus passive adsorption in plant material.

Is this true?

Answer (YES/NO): NO